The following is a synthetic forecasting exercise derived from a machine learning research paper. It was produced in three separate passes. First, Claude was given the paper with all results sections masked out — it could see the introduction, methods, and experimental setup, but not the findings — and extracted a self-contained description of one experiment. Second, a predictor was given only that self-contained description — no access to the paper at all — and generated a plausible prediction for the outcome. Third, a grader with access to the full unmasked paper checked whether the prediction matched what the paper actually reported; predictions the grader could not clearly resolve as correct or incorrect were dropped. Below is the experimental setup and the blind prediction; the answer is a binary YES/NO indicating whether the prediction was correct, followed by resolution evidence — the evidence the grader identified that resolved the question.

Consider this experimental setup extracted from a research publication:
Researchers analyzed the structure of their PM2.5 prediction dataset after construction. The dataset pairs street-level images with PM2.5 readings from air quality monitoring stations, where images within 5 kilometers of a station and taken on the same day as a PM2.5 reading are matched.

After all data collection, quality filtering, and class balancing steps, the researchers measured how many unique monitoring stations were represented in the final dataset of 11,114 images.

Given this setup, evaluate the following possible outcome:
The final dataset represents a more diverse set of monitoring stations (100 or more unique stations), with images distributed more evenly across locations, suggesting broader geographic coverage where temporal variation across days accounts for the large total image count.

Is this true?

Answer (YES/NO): YES